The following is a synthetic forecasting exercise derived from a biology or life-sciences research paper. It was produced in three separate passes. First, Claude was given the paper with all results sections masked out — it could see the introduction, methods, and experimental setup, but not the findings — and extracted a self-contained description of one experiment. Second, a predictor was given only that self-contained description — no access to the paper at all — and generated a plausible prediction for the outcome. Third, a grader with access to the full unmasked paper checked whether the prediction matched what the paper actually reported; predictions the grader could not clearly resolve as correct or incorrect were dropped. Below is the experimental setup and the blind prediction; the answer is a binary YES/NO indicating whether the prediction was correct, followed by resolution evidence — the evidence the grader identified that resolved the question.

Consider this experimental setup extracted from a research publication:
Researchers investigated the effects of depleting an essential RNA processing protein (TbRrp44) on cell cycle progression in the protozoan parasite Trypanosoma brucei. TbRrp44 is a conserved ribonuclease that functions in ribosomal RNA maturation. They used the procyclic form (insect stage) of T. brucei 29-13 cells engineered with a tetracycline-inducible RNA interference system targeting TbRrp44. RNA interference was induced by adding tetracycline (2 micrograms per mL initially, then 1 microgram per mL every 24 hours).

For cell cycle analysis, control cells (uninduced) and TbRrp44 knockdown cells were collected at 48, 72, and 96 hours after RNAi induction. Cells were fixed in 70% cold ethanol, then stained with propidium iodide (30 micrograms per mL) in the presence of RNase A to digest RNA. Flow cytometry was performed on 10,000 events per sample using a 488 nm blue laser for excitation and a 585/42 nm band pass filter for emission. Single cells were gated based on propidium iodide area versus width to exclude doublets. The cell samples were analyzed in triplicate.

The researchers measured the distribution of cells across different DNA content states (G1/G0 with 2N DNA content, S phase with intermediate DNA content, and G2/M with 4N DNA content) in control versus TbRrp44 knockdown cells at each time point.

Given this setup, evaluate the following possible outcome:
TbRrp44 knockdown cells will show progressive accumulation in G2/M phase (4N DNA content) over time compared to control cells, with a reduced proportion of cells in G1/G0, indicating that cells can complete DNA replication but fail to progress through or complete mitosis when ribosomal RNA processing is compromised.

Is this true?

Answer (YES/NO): NO